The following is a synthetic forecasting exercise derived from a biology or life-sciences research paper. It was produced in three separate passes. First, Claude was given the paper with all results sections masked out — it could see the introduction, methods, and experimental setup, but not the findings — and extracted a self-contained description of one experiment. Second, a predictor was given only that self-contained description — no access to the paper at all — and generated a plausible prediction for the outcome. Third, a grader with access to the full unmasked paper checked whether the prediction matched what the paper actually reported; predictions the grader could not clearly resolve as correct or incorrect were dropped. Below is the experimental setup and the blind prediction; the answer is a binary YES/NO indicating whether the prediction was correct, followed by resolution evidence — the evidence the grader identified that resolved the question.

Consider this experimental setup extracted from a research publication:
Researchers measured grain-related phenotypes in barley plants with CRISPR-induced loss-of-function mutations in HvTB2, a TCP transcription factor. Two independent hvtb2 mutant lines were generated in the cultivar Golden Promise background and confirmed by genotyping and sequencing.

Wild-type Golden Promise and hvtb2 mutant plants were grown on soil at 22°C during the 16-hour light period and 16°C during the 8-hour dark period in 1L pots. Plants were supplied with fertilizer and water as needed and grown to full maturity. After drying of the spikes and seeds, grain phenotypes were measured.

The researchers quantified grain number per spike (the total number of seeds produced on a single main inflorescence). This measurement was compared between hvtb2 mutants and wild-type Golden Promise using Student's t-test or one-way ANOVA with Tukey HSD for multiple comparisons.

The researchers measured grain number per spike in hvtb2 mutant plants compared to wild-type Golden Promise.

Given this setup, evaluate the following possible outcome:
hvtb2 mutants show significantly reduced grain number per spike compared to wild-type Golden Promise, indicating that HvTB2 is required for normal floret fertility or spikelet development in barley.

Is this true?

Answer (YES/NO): NO